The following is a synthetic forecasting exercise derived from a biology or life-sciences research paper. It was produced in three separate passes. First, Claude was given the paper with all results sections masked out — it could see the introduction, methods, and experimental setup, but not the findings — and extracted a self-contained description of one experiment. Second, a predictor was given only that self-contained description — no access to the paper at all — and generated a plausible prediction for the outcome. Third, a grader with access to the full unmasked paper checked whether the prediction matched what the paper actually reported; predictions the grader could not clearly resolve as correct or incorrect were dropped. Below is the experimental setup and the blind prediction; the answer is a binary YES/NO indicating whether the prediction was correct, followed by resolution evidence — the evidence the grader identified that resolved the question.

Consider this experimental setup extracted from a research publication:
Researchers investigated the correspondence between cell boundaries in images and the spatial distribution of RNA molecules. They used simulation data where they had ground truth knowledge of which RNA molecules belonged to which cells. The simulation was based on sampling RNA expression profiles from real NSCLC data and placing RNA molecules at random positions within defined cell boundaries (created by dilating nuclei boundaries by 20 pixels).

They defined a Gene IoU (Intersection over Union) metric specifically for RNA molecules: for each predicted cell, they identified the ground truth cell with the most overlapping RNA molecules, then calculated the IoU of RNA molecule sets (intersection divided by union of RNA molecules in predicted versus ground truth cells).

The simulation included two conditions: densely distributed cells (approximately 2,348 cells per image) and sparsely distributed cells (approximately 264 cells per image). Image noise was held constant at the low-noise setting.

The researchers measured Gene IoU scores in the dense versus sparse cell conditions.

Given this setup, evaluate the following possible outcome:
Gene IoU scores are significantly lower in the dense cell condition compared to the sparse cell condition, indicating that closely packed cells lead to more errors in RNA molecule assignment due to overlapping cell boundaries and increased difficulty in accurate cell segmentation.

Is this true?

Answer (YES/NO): NO